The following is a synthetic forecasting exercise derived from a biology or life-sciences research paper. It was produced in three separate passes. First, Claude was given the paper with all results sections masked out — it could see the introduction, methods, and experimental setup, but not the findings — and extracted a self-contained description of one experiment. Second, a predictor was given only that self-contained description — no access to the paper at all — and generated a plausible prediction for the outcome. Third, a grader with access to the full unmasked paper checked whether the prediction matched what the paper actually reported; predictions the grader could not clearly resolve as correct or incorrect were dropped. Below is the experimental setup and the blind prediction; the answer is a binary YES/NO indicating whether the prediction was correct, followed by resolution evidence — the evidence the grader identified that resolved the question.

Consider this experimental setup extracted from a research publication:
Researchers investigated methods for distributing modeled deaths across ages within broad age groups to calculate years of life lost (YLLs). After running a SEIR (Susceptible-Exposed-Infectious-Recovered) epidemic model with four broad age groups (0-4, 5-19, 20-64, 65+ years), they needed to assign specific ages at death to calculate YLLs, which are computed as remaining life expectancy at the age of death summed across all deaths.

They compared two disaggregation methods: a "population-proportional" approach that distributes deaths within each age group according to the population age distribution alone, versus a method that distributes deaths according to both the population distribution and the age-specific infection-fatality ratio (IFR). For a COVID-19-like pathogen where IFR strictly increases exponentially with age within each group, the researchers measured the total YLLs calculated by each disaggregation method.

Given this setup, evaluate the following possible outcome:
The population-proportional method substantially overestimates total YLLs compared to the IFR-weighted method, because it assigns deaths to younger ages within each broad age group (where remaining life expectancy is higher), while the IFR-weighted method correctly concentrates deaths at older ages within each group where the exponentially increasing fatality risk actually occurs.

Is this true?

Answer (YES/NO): YES